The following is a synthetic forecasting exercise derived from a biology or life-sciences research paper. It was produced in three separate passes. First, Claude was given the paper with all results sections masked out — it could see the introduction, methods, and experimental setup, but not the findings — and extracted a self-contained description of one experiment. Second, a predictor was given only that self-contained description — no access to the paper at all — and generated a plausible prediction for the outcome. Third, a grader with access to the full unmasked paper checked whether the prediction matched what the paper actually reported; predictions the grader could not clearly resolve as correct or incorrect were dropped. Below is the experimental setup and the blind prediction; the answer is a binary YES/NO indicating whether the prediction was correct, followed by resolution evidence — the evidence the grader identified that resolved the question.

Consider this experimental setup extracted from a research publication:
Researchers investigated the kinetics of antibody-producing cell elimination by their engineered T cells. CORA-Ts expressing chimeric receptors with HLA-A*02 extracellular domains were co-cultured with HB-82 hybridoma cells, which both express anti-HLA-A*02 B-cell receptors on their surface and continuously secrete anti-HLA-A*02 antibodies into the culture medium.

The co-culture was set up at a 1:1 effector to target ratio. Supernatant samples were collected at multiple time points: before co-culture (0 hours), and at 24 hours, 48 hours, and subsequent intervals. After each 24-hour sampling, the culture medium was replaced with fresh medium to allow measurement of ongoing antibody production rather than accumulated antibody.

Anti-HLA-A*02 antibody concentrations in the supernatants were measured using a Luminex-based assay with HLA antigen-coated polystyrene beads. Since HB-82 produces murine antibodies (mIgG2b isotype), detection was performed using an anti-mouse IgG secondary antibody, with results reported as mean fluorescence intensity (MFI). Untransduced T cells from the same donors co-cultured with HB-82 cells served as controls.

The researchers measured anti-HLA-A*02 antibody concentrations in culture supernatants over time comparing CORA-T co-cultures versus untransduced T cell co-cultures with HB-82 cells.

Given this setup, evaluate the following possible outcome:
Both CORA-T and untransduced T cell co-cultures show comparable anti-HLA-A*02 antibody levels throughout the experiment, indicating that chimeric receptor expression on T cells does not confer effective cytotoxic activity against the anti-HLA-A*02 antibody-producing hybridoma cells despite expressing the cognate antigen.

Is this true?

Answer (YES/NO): NO